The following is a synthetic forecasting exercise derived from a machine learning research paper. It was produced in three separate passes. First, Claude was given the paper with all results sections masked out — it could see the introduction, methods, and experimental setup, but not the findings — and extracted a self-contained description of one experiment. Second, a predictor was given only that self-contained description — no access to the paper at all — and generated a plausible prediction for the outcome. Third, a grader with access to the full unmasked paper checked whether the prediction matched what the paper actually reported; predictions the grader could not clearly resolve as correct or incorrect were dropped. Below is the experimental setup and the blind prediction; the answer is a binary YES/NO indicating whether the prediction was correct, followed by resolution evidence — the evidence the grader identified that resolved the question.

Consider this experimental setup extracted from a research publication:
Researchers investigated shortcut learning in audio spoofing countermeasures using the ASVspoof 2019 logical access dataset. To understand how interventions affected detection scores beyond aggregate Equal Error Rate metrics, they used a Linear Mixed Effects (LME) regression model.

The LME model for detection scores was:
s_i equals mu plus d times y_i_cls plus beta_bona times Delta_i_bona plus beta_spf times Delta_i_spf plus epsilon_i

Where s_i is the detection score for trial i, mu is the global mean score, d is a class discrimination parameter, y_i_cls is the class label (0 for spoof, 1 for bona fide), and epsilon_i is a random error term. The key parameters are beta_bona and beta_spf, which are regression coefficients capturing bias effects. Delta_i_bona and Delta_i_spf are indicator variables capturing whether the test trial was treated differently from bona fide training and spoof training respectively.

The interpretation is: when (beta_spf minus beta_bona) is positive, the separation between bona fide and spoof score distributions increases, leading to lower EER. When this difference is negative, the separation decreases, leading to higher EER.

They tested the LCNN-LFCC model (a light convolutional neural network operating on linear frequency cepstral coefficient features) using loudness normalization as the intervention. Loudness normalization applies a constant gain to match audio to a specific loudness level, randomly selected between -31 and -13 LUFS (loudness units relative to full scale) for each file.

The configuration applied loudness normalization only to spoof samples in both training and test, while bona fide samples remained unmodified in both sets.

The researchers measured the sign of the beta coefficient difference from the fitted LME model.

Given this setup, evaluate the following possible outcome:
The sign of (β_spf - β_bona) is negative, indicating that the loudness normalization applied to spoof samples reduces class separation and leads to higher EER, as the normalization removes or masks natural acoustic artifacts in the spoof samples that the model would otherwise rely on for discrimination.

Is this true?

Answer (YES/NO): NO